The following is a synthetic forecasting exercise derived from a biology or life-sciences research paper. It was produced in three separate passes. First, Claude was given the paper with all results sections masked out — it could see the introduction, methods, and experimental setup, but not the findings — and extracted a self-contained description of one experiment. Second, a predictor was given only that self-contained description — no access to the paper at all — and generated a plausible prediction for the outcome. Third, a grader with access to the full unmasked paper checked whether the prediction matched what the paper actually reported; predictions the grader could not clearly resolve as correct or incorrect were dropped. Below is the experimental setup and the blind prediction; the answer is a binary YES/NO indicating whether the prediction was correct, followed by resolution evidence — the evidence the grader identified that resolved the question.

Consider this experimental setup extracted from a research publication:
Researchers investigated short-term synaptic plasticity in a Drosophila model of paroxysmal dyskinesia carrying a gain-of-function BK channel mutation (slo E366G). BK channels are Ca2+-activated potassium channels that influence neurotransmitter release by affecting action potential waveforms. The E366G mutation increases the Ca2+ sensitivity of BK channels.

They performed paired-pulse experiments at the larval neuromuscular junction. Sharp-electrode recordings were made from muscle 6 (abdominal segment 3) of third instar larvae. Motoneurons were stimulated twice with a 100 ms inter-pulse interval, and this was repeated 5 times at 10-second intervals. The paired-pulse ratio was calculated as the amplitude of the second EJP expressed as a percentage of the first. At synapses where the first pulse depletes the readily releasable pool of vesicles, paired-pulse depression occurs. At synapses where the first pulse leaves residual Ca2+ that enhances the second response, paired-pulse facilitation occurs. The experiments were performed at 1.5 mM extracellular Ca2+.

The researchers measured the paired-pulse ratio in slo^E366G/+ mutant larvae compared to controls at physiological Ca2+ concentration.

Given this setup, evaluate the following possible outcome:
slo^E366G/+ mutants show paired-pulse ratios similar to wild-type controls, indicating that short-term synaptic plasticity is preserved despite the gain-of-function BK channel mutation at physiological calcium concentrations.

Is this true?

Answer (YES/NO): YES